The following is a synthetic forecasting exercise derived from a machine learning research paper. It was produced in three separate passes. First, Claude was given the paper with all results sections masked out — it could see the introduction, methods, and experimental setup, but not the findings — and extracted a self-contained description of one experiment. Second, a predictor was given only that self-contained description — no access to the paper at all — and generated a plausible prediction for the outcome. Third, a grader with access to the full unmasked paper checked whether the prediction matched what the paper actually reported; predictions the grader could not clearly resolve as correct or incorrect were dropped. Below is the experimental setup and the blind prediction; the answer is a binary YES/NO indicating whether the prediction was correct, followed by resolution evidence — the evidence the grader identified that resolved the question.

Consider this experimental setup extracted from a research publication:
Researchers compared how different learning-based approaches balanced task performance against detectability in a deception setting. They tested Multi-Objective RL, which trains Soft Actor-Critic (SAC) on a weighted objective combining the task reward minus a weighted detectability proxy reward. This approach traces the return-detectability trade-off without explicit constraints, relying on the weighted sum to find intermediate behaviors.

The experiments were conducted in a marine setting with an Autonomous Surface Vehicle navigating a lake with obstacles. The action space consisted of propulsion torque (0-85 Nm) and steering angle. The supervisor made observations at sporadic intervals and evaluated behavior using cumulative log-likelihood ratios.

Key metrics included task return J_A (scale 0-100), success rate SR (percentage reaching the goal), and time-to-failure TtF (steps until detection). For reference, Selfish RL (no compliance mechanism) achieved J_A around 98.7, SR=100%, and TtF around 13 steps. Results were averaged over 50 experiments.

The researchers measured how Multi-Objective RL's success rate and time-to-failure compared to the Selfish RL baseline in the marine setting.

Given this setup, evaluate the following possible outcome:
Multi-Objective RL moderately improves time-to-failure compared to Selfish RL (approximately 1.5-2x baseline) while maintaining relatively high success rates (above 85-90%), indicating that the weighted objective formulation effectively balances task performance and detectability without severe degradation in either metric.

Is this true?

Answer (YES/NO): NO